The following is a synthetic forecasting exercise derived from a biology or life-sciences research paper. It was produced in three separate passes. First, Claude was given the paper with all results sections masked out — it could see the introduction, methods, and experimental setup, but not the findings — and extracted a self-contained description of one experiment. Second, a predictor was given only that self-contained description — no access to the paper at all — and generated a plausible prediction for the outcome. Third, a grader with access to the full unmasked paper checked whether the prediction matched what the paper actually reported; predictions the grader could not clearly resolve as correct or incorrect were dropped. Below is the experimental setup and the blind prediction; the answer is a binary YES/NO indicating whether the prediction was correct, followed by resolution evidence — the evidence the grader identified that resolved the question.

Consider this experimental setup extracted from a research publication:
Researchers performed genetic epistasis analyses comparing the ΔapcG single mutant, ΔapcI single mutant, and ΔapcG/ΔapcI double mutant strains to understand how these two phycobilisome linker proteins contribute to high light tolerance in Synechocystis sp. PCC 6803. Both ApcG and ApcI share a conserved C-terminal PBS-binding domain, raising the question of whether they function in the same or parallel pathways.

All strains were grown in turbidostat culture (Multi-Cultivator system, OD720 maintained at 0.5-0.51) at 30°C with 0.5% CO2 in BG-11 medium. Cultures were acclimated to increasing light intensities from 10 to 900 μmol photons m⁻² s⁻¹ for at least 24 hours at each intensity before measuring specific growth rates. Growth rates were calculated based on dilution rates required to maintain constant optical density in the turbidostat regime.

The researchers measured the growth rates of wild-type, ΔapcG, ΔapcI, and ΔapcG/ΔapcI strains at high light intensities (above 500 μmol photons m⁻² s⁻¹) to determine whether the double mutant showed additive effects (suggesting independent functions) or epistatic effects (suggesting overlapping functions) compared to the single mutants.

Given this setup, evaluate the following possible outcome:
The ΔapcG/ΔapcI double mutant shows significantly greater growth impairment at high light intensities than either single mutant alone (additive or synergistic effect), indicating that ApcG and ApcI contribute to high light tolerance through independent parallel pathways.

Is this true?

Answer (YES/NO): NO